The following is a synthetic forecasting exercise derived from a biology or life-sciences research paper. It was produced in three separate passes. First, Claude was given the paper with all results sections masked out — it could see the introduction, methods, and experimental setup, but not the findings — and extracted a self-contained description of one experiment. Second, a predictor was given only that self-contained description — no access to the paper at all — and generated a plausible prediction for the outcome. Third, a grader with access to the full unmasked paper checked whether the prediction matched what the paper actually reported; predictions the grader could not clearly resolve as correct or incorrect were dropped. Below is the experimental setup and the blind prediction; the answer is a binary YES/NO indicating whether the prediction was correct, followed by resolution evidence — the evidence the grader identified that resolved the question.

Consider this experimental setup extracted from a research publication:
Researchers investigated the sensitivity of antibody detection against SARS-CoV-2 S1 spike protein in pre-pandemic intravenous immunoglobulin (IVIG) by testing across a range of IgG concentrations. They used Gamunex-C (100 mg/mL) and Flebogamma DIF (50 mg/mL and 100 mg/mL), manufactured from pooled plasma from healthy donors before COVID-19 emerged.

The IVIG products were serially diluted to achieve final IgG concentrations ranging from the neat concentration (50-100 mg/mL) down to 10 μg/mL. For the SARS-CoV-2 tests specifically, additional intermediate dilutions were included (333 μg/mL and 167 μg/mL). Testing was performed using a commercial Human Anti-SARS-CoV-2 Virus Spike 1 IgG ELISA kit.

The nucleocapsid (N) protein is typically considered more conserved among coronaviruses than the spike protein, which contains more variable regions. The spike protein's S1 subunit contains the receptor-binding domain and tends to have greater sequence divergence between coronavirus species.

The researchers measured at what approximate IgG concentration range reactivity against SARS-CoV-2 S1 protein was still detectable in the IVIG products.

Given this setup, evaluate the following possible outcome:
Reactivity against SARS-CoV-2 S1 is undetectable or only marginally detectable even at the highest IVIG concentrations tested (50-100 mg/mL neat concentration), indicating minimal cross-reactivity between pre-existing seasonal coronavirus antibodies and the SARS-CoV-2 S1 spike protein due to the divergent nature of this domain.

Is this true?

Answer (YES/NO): NO